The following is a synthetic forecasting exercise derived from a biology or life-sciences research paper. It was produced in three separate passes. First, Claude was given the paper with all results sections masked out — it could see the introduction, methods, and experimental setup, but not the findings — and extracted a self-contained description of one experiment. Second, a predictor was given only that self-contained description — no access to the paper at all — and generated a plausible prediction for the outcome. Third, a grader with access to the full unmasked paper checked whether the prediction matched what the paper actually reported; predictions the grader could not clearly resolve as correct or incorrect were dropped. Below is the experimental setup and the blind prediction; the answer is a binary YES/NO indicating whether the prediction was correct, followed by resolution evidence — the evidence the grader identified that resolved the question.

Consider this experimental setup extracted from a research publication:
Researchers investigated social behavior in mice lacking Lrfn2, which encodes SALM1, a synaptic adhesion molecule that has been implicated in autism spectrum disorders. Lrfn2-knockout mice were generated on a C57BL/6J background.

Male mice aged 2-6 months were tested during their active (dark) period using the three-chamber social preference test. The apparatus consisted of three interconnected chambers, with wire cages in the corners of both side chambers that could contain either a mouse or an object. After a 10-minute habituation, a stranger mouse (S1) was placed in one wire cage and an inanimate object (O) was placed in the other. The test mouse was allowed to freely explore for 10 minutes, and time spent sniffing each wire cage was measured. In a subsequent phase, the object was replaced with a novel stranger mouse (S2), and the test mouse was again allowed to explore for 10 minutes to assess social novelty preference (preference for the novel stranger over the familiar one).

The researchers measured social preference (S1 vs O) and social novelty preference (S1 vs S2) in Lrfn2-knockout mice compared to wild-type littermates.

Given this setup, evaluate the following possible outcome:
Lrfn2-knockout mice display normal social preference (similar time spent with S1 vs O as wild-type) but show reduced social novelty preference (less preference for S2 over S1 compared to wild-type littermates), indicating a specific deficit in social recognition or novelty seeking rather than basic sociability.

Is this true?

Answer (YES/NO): NO